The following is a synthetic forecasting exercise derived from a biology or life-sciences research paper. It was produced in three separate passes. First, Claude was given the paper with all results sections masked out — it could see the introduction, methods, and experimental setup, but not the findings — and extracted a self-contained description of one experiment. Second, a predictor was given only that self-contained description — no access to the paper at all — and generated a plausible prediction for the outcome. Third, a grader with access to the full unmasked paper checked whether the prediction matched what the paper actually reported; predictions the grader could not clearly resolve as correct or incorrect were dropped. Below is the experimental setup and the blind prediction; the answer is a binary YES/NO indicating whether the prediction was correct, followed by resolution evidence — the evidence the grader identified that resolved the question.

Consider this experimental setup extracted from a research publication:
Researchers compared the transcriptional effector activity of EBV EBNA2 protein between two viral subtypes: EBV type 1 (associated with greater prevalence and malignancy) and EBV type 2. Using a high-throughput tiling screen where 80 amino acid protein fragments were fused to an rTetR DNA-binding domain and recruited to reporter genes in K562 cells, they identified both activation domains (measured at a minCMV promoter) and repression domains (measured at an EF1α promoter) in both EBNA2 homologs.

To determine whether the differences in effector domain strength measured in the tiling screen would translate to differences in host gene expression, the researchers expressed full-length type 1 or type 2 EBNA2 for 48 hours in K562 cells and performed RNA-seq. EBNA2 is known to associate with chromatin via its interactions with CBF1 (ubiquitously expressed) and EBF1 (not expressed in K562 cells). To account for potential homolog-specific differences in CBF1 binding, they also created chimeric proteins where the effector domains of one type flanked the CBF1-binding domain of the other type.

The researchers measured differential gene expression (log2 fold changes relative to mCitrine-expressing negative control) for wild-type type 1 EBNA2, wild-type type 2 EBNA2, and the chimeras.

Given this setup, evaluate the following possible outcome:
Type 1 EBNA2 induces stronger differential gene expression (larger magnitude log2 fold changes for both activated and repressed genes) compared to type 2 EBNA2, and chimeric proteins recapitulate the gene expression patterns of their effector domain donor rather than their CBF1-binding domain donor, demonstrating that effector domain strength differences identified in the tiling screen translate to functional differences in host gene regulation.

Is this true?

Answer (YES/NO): YES